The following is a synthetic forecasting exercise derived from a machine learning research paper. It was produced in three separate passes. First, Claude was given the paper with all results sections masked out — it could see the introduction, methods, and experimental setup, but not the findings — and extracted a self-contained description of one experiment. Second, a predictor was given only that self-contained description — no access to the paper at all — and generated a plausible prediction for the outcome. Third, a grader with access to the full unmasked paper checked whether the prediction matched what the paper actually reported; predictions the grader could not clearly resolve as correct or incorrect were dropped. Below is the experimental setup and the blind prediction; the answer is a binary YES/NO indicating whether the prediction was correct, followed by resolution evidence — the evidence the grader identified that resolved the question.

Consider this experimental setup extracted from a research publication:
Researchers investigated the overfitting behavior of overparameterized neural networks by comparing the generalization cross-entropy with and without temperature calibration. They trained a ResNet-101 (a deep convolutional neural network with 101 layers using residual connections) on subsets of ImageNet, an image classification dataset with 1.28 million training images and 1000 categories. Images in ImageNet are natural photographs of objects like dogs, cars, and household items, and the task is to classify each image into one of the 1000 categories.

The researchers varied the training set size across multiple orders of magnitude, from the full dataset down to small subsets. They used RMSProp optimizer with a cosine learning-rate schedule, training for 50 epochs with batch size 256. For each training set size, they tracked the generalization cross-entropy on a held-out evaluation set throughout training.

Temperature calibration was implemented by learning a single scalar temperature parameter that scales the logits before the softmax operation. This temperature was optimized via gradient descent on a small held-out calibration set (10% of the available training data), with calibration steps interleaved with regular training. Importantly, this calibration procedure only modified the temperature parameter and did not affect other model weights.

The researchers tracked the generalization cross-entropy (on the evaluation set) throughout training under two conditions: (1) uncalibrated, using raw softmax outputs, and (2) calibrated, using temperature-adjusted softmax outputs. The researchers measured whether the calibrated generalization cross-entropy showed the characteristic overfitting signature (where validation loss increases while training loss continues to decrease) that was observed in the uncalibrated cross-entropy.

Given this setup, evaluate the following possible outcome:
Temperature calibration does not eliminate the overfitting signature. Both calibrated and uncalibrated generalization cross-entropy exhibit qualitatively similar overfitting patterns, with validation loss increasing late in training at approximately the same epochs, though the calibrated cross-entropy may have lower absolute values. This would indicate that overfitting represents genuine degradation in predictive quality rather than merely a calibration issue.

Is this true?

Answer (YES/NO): NO